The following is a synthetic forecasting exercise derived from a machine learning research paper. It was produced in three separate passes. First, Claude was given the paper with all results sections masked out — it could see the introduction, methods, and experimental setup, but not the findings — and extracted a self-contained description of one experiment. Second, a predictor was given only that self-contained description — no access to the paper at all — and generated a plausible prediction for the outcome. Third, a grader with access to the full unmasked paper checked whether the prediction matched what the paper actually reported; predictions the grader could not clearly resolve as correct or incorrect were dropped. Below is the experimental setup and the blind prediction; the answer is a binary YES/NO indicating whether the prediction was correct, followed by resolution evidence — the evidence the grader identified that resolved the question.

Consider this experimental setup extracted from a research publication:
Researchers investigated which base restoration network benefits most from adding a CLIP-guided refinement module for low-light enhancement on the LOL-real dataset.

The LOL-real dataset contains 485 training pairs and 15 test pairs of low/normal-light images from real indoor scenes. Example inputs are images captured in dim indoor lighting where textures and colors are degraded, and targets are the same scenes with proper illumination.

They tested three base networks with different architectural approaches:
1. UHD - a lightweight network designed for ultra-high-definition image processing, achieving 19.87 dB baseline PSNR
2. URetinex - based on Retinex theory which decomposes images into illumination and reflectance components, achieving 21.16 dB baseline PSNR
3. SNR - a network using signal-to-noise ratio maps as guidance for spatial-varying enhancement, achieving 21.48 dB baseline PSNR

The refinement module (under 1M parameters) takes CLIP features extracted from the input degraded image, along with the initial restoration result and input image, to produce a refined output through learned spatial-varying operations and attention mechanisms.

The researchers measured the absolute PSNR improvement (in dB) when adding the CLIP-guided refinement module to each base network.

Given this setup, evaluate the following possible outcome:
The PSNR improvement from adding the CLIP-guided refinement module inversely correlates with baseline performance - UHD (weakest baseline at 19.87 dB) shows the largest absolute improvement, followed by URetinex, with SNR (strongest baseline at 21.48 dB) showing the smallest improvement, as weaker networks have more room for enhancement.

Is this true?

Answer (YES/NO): NO